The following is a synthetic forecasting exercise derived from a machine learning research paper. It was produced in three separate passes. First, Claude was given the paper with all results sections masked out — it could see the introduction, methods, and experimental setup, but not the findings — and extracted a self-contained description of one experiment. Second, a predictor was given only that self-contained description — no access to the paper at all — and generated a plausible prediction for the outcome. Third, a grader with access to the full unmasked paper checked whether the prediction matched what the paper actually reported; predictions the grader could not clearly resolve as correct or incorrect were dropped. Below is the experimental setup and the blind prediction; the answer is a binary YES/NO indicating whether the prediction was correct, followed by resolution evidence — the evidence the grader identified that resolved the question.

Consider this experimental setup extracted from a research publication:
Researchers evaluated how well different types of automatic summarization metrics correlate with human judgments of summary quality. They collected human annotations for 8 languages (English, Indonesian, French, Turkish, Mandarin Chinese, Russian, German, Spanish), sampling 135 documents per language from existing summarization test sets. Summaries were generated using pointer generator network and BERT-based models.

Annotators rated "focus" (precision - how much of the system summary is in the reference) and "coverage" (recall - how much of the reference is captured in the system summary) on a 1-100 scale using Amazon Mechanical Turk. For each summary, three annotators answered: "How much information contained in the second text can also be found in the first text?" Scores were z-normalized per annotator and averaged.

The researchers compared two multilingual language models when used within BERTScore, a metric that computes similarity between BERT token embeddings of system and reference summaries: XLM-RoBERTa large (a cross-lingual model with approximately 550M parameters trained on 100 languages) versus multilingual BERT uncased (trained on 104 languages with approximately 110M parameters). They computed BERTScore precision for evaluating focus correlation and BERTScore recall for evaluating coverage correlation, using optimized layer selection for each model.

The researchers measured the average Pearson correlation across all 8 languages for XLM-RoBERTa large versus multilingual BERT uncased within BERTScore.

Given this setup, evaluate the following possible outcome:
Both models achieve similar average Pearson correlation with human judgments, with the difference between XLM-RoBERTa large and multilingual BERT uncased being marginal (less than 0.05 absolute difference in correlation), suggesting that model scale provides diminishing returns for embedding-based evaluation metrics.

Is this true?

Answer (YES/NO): NO